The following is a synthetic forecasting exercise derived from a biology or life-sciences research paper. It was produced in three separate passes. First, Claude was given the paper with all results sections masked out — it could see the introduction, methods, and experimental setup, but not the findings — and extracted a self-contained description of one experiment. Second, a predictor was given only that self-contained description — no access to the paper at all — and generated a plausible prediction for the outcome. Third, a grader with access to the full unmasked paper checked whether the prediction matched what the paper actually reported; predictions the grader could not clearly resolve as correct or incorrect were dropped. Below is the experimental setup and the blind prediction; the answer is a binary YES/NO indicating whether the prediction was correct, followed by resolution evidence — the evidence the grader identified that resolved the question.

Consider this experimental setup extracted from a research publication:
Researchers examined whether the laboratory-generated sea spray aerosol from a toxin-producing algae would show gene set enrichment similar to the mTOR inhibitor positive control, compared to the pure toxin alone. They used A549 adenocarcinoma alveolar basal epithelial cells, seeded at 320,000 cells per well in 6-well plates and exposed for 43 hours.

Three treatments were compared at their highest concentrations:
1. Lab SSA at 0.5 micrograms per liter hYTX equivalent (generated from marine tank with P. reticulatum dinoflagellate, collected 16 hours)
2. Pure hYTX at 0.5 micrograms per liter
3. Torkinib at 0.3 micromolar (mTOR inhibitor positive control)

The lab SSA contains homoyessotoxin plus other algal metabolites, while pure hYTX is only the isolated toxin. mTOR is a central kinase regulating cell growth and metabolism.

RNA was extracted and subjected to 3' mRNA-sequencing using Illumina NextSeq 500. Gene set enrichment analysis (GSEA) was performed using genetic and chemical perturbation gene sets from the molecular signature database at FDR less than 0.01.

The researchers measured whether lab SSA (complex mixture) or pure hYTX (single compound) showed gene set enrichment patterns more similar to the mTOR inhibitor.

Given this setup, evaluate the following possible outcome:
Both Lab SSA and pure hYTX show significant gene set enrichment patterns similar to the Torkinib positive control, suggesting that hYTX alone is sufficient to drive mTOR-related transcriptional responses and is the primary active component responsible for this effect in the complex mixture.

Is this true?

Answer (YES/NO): NO